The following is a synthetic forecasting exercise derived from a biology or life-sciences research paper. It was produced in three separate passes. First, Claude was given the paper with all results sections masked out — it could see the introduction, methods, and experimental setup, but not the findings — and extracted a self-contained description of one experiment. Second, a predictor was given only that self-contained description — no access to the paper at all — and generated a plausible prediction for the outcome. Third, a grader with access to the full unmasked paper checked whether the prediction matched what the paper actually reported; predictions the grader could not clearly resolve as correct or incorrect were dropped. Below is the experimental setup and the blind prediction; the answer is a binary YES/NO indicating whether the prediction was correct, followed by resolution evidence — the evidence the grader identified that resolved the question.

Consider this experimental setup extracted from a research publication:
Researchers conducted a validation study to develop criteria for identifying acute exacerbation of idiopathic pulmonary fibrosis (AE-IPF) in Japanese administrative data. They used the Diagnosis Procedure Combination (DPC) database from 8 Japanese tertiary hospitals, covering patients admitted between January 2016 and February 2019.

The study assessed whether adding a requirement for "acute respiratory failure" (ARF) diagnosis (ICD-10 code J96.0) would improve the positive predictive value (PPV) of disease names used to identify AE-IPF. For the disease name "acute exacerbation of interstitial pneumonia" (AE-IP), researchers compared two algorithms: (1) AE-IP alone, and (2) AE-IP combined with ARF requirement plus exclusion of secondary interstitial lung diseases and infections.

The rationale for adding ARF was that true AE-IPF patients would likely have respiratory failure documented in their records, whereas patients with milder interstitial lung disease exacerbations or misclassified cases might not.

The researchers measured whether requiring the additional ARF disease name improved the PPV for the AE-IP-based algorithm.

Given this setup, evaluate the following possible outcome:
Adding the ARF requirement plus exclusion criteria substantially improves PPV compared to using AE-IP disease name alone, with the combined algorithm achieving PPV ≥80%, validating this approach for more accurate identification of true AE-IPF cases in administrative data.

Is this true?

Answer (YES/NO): NO